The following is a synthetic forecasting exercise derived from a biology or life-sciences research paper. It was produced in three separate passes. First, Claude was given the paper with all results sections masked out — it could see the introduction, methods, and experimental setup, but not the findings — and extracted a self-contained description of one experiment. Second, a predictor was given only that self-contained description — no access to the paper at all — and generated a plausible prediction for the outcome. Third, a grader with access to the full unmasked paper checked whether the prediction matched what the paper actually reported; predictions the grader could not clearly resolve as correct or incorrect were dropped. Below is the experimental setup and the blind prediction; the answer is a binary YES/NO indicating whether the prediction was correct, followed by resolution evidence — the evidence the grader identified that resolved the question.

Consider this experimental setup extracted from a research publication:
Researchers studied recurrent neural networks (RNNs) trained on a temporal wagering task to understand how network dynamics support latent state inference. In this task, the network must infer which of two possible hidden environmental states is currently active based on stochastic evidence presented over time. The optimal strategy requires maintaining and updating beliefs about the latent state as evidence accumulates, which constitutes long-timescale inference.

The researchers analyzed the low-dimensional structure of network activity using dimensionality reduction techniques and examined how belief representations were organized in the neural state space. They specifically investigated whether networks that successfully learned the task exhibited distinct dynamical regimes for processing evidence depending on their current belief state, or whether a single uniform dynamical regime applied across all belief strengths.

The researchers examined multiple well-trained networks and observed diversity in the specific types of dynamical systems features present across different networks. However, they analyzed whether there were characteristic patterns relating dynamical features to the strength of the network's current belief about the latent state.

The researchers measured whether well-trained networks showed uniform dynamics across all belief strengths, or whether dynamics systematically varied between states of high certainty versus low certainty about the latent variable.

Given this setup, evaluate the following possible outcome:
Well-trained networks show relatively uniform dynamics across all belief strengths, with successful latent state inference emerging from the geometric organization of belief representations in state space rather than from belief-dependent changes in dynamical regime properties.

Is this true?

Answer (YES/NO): NO